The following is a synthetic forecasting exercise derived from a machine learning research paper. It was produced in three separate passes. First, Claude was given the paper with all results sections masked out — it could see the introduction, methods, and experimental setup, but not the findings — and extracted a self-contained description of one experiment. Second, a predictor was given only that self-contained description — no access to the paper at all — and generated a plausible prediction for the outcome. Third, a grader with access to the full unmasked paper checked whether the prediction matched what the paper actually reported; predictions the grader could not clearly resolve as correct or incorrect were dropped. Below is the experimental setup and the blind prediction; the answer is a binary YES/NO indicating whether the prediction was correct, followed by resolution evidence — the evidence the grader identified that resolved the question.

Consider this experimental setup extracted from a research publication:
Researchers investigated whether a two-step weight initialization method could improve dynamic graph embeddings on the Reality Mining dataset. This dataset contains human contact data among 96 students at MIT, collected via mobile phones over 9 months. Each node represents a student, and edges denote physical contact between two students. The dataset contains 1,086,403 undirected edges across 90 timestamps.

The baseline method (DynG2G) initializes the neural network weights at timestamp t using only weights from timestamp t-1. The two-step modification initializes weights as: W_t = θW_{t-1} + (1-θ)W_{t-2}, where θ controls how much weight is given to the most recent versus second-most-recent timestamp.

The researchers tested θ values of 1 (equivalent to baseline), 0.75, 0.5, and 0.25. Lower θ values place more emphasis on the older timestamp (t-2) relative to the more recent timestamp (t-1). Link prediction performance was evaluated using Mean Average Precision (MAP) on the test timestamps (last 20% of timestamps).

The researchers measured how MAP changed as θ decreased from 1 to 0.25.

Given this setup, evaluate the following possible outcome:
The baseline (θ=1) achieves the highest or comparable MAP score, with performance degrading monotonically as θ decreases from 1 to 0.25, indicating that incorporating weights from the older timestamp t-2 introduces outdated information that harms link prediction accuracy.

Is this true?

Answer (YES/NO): NO